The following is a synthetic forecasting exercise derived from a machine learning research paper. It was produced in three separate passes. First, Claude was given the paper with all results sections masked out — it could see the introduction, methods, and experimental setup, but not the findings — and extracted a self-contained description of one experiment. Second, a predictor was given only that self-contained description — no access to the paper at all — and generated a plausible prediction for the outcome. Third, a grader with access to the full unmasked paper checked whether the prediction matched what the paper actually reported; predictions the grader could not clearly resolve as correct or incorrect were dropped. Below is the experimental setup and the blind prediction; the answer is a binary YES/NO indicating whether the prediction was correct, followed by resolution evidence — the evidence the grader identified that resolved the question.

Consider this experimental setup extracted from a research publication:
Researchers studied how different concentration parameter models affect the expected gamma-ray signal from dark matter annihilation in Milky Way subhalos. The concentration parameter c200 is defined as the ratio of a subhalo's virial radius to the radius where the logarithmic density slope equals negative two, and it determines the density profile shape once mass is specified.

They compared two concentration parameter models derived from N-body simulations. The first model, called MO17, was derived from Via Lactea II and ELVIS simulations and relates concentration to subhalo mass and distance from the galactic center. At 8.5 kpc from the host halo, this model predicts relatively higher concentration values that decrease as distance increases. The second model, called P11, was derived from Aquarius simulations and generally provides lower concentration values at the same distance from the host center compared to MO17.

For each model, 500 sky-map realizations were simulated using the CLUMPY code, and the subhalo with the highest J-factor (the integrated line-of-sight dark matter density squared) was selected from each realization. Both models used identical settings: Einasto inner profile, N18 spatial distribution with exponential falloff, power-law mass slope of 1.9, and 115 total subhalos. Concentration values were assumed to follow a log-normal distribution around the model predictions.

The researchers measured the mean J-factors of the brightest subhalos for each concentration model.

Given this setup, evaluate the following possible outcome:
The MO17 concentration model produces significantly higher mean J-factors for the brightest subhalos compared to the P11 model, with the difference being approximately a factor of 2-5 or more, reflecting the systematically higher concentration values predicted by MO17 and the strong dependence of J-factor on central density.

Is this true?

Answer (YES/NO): NO